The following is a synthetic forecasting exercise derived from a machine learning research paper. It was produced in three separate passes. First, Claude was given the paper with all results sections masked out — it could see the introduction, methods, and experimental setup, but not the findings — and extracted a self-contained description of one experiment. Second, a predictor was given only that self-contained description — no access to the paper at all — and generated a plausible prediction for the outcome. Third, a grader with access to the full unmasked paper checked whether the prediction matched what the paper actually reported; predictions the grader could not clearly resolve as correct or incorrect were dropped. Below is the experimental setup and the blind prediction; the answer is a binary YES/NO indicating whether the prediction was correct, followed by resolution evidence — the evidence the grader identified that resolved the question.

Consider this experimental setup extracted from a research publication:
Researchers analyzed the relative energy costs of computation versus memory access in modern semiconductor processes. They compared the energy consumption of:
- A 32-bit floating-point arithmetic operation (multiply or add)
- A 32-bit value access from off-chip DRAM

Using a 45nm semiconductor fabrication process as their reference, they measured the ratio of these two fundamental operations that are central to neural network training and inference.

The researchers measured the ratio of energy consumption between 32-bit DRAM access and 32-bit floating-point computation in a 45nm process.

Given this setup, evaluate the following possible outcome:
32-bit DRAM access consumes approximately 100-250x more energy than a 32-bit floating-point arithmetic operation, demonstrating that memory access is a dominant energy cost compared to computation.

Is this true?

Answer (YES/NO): NO